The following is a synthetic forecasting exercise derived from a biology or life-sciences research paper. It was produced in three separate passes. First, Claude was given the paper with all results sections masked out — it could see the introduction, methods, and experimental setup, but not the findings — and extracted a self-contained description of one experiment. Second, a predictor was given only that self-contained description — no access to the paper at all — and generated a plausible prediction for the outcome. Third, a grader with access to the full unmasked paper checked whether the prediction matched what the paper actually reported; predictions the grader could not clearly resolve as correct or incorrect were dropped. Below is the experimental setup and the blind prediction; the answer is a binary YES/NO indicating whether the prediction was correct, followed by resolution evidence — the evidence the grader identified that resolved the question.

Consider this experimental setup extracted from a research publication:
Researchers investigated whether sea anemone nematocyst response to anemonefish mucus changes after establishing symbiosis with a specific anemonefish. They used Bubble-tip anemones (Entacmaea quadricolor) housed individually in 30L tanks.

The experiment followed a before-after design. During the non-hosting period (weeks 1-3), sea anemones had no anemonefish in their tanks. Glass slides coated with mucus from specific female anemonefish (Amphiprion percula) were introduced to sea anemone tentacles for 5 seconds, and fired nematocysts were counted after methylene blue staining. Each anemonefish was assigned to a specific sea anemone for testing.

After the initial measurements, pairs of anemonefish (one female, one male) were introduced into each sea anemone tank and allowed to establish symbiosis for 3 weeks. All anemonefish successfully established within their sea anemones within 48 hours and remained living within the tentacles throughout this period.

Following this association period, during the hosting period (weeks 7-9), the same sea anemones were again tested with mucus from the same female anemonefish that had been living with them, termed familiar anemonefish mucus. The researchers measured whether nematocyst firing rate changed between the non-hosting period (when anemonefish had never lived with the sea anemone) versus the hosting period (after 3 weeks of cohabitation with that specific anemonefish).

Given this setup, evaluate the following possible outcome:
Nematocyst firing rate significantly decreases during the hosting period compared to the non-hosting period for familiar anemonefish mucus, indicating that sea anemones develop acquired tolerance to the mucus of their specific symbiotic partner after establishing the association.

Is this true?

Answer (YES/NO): YES